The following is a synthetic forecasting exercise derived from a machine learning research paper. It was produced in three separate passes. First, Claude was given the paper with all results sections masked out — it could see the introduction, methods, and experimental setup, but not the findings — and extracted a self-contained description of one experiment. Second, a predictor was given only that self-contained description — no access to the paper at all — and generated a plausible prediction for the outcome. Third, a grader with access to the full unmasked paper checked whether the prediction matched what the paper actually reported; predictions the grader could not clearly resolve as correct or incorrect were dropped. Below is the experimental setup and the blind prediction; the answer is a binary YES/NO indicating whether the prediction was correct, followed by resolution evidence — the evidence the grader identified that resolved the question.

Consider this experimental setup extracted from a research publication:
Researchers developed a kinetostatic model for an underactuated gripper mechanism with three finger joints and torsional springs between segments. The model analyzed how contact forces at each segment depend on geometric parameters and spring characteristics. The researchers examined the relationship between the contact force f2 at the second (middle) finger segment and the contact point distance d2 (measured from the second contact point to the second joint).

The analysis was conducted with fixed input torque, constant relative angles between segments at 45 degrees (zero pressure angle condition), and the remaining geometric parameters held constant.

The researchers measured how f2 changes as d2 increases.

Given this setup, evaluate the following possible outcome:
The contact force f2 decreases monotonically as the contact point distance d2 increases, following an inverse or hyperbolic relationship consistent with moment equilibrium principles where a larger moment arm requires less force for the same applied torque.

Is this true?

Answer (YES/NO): NO